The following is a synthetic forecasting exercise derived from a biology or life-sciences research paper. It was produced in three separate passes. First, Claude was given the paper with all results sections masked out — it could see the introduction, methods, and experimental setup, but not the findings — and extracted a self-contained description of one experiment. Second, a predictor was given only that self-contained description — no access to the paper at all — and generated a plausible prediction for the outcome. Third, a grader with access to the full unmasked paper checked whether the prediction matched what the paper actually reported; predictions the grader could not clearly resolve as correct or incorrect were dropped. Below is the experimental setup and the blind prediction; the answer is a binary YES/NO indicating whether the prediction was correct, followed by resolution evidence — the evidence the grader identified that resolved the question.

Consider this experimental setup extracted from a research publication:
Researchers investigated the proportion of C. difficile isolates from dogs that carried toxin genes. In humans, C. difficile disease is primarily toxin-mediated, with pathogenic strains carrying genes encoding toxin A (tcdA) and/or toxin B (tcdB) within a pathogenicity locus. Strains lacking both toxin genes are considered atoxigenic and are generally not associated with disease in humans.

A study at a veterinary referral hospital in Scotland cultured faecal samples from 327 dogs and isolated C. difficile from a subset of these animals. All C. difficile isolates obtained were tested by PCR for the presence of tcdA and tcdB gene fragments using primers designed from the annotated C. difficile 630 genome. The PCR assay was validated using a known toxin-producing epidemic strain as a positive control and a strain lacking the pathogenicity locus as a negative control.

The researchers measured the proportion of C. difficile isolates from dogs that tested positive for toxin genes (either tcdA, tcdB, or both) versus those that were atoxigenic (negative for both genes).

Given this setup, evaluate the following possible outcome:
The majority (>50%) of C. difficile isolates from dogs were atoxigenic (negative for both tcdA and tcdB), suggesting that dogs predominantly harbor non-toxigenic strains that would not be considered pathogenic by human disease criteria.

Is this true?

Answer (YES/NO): YES